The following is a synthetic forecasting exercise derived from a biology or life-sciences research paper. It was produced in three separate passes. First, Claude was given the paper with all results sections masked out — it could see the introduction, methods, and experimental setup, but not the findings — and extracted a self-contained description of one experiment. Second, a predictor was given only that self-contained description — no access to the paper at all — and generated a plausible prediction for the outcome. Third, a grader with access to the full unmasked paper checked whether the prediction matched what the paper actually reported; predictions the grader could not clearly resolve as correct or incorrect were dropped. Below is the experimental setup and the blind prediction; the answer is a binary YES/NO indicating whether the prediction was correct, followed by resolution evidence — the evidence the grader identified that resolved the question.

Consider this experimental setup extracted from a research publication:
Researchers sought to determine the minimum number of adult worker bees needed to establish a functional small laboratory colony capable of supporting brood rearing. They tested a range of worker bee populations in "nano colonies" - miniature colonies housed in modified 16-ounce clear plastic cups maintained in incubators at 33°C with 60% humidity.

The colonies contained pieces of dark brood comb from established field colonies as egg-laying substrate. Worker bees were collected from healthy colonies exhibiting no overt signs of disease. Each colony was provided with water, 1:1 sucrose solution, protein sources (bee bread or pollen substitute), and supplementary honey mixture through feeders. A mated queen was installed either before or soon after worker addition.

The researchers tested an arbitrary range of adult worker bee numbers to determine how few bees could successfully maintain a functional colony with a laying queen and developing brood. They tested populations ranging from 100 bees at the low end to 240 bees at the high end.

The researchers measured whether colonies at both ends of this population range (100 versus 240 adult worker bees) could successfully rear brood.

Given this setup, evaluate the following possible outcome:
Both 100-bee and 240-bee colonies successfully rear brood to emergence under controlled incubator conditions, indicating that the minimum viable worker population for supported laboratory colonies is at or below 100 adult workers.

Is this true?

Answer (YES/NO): NO